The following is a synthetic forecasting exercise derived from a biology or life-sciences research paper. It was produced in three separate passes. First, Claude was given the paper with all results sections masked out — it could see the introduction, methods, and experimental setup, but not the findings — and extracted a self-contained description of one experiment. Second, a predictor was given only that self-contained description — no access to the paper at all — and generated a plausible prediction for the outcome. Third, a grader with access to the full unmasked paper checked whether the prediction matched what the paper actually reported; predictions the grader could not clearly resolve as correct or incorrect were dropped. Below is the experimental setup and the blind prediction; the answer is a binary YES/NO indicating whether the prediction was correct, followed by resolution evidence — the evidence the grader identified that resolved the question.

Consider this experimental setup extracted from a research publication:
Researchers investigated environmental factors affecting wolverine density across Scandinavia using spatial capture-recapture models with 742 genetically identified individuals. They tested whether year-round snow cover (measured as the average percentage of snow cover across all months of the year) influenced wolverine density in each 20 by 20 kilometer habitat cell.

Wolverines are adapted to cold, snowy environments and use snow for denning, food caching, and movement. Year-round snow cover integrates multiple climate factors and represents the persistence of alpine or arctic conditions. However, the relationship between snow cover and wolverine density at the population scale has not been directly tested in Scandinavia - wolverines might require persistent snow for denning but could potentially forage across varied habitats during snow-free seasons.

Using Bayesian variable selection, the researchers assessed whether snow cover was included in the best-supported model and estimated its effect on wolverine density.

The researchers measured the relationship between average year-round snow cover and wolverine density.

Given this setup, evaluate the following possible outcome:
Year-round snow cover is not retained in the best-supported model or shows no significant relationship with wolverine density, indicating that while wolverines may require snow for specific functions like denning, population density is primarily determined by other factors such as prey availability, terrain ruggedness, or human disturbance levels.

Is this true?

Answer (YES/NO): NO